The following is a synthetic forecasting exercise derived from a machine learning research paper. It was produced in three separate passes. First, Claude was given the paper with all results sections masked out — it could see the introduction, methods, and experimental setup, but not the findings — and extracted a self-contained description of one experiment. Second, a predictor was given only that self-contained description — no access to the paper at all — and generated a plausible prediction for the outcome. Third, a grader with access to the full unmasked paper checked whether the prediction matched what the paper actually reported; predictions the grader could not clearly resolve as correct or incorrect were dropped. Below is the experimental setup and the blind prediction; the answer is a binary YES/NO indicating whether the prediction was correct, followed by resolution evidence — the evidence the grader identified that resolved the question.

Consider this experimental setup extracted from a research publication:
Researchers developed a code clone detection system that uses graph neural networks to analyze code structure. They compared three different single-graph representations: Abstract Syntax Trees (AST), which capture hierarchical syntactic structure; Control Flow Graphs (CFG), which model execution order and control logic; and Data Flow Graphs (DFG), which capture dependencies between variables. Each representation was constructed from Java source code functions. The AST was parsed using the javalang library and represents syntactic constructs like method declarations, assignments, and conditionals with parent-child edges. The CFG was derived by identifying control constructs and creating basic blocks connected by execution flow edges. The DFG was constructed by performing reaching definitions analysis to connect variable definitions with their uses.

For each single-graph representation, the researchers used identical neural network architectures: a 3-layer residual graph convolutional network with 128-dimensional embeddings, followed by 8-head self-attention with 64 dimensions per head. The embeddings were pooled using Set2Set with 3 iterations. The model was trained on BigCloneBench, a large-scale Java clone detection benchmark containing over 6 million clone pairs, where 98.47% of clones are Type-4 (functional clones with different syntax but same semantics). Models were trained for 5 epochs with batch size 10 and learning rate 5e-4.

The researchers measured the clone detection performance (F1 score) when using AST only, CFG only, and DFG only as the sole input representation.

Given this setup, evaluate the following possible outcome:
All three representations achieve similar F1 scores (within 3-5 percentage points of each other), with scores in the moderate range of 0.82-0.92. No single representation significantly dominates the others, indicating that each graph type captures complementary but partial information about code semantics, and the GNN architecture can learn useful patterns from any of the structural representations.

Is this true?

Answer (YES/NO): NO